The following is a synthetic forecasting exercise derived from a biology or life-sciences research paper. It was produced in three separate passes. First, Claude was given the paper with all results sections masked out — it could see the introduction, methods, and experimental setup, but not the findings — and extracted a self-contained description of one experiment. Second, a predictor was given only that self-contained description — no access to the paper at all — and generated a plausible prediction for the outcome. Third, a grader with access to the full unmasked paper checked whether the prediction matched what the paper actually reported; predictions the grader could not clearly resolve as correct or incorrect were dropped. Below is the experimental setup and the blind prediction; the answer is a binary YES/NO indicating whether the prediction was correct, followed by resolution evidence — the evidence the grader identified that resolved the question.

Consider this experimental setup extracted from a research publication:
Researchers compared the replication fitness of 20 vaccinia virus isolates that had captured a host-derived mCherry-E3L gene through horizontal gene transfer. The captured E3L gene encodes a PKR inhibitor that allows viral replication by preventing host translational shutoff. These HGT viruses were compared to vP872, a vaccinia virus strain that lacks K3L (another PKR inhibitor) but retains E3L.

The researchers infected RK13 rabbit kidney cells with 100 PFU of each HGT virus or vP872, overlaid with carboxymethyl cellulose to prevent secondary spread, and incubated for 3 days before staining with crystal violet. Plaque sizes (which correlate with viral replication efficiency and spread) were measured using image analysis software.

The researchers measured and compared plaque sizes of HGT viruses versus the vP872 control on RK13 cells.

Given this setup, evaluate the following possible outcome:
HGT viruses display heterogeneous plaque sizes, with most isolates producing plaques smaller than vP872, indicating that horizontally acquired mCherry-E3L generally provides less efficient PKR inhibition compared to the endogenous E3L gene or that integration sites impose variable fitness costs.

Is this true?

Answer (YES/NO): NO